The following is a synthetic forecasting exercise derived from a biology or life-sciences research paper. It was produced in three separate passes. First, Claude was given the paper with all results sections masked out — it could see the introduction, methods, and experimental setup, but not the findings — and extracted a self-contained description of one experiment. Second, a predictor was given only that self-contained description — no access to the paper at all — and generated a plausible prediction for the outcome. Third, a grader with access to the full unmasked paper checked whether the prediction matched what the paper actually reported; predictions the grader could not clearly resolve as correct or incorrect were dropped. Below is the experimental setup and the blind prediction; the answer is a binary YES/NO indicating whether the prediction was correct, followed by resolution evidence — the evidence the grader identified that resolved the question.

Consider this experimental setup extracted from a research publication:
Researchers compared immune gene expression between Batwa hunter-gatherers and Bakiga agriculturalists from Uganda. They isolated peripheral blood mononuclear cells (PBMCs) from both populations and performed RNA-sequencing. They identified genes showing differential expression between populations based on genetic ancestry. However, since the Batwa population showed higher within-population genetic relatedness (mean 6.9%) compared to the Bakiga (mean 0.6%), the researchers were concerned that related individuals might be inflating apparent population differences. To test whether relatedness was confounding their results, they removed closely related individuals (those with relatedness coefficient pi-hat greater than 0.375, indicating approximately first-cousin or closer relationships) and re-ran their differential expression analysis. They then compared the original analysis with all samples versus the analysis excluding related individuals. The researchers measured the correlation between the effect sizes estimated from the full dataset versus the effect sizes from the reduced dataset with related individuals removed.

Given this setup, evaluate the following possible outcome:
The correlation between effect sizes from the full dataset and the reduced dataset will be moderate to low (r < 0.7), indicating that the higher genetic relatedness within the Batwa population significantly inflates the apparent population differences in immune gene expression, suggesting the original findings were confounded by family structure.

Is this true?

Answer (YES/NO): NO